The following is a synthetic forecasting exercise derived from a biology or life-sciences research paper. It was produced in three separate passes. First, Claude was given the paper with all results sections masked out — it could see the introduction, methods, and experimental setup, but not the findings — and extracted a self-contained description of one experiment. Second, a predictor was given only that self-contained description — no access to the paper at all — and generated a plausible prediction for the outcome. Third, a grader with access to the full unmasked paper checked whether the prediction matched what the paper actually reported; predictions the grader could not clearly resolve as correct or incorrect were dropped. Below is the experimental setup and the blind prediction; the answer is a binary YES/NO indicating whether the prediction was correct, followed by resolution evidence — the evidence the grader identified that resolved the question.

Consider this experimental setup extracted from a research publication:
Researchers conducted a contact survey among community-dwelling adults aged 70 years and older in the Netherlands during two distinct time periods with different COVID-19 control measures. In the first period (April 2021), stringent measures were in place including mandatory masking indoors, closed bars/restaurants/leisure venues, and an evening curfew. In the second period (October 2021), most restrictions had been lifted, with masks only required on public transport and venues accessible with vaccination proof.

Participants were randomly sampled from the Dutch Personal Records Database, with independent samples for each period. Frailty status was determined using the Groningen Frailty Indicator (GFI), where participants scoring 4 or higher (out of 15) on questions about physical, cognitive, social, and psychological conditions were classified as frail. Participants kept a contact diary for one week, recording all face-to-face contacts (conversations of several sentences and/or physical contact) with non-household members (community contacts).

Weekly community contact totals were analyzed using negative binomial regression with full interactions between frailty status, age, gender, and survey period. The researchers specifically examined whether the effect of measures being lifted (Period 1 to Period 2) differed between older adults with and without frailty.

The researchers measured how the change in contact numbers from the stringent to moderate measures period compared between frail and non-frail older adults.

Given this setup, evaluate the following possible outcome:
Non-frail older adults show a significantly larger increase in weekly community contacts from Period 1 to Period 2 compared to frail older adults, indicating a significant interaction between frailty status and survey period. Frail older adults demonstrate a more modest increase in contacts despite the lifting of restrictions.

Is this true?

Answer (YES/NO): NO